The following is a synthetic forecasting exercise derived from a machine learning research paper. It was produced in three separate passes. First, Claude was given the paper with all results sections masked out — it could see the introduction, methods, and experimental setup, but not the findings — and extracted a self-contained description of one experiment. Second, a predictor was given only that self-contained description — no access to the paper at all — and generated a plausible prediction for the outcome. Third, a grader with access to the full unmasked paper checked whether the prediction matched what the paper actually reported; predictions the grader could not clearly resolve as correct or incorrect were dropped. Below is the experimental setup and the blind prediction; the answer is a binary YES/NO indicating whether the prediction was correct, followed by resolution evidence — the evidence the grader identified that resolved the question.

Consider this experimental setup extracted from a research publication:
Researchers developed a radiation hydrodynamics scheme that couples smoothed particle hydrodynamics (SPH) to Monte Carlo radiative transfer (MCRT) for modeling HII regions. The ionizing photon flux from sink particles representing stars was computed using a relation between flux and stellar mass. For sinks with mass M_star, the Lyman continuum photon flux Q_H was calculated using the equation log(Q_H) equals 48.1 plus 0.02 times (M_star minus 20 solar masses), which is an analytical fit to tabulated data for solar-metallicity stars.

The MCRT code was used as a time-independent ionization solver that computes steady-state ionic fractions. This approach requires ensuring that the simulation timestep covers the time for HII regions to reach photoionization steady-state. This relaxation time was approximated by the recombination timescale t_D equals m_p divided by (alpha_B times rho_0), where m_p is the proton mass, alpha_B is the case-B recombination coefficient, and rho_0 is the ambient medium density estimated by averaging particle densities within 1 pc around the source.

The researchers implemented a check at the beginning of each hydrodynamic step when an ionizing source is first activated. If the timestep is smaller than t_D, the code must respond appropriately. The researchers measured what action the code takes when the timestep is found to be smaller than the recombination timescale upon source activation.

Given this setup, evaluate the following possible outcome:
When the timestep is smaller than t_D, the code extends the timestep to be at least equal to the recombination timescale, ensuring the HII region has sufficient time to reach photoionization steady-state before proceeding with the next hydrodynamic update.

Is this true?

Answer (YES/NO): NO